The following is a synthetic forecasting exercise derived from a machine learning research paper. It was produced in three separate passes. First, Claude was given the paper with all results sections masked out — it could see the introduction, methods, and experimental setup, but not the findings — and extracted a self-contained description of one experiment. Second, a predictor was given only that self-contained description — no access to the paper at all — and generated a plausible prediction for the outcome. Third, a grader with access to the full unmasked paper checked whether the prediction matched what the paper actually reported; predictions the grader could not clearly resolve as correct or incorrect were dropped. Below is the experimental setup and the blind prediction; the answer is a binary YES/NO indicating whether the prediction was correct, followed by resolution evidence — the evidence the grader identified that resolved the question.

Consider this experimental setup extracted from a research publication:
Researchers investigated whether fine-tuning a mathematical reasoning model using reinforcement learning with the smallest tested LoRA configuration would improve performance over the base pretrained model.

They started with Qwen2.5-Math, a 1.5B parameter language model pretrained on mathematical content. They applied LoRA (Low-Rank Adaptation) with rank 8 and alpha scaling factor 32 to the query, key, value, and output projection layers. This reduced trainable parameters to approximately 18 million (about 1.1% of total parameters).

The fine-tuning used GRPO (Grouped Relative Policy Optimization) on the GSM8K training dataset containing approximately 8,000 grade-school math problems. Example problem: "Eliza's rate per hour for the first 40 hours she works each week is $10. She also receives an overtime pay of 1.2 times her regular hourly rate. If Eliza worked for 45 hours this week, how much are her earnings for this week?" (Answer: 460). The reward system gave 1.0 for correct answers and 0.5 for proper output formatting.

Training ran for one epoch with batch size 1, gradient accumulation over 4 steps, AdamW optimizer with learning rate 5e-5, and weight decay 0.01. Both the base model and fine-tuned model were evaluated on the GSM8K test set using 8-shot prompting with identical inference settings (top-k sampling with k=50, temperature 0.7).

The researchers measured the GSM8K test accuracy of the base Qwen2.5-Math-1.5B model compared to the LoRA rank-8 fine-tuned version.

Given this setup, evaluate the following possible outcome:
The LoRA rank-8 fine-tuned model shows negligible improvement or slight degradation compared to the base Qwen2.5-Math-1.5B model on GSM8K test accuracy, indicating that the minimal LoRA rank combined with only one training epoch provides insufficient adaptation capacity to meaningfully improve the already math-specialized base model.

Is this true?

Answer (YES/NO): YES